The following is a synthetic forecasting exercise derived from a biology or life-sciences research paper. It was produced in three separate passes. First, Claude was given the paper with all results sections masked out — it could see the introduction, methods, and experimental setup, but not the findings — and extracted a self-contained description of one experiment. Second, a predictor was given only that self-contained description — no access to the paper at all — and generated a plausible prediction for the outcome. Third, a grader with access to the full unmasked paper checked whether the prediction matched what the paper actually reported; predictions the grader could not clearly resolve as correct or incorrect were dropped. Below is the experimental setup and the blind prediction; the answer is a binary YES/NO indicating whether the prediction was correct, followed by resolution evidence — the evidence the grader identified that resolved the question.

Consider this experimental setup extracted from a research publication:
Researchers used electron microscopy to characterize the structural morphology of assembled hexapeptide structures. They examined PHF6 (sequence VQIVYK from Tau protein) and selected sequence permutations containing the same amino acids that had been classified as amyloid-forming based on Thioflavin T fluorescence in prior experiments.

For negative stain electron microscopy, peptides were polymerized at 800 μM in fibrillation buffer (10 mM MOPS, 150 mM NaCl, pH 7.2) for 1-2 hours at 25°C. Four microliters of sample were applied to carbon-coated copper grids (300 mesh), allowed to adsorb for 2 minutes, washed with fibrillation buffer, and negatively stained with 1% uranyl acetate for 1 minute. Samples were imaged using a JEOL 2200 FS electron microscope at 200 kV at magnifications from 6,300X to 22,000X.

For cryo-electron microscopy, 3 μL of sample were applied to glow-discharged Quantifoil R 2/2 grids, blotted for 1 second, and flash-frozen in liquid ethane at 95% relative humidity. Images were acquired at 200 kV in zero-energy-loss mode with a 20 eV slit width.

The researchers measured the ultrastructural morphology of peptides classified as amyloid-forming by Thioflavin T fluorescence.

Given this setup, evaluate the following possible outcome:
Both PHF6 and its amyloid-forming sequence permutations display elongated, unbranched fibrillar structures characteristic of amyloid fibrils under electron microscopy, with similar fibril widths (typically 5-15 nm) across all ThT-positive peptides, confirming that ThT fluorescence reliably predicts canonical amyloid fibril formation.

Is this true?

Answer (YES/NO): NO